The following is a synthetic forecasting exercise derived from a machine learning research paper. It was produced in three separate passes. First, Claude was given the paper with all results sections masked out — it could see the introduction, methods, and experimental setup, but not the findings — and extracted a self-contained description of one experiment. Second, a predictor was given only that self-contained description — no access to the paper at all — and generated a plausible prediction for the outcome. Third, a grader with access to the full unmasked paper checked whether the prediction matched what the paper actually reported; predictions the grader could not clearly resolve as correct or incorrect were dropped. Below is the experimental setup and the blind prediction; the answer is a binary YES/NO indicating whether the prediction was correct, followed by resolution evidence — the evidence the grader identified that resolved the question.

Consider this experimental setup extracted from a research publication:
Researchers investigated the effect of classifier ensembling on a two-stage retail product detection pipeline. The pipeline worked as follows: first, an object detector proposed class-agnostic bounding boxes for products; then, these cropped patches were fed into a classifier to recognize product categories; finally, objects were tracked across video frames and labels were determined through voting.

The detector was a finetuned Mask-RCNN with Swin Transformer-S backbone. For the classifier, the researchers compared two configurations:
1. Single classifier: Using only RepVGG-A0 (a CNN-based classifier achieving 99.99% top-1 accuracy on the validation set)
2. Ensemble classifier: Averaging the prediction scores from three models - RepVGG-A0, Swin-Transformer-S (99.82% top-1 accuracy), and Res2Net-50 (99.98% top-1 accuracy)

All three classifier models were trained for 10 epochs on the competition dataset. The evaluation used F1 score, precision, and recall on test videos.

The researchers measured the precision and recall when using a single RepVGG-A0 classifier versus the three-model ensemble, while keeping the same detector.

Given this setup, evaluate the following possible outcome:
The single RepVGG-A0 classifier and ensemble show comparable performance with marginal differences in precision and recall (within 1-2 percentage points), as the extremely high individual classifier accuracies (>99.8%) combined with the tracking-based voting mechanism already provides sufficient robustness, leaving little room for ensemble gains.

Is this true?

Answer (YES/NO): NO